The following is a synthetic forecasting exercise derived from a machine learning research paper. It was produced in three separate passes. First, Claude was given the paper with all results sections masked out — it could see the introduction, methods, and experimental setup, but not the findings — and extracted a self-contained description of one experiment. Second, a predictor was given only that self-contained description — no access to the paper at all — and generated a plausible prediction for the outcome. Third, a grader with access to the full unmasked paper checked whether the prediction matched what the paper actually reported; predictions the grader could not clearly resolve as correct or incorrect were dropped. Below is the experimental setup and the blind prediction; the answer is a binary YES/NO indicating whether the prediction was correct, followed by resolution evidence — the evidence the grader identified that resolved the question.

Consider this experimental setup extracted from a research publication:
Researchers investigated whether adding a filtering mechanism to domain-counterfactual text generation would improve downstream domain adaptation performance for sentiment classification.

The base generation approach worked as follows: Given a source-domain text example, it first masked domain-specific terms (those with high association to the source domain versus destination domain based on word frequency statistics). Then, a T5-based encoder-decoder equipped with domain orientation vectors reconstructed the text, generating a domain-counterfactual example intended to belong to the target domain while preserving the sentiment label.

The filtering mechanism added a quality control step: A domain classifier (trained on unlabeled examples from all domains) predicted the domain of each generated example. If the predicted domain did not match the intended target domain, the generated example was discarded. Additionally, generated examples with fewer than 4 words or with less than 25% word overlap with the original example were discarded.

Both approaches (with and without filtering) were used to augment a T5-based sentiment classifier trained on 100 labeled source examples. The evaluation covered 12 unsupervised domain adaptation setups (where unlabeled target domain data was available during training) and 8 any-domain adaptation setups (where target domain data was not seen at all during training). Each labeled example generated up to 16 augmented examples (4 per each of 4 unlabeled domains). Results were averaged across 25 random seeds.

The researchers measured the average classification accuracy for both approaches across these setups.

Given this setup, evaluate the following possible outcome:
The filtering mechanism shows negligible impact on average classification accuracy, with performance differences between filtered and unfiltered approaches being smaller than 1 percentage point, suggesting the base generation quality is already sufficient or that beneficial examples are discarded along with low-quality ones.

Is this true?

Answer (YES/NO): NO